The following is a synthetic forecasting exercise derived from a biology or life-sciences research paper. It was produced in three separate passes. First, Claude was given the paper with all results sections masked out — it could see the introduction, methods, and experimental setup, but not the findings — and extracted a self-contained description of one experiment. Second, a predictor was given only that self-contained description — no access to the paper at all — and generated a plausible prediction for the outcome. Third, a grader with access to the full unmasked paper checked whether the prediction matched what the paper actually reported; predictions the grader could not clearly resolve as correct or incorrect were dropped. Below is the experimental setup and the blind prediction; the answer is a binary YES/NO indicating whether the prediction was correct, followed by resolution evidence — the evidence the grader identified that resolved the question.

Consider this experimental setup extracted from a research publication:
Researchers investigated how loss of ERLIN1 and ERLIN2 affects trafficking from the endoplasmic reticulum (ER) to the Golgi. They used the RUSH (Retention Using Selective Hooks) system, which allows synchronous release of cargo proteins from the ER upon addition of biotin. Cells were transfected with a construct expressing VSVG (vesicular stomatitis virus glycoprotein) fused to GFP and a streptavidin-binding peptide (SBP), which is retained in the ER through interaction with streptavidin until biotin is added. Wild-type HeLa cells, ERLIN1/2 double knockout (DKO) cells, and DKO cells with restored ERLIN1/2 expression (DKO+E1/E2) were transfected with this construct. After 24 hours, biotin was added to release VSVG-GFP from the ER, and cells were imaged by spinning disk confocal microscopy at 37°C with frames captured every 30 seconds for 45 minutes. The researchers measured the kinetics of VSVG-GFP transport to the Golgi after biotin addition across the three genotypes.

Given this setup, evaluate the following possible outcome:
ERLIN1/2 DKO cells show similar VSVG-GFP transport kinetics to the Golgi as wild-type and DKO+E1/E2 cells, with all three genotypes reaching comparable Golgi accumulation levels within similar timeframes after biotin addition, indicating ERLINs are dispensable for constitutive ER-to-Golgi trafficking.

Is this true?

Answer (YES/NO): YES